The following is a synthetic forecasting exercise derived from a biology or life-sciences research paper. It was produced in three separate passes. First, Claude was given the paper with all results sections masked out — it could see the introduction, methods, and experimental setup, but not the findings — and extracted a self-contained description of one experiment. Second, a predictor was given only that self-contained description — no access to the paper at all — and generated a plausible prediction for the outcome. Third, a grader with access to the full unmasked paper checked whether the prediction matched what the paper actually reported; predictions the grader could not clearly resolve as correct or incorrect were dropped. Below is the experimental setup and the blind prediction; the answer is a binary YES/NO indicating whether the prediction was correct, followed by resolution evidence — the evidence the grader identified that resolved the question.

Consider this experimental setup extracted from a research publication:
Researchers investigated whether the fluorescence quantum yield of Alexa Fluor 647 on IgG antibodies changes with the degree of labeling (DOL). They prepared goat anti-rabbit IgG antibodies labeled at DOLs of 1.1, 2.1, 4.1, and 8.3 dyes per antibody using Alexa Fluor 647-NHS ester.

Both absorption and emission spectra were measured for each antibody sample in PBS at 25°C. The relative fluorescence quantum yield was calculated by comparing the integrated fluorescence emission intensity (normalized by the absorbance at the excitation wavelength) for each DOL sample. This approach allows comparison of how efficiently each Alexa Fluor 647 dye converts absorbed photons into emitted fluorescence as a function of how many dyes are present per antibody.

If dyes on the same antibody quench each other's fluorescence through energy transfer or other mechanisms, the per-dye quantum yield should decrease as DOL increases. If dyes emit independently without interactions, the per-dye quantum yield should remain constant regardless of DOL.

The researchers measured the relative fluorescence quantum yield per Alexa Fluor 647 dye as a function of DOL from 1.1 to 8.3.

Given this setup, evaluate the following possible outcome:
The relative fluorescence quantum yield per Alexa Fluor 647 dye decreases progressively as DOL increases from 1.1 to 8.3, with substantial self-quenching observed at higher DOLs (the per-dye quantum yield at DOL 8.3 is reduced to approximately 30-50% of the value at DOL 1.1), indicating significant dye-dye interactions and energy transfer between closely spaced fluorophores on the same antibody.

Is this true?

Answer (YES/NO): NO